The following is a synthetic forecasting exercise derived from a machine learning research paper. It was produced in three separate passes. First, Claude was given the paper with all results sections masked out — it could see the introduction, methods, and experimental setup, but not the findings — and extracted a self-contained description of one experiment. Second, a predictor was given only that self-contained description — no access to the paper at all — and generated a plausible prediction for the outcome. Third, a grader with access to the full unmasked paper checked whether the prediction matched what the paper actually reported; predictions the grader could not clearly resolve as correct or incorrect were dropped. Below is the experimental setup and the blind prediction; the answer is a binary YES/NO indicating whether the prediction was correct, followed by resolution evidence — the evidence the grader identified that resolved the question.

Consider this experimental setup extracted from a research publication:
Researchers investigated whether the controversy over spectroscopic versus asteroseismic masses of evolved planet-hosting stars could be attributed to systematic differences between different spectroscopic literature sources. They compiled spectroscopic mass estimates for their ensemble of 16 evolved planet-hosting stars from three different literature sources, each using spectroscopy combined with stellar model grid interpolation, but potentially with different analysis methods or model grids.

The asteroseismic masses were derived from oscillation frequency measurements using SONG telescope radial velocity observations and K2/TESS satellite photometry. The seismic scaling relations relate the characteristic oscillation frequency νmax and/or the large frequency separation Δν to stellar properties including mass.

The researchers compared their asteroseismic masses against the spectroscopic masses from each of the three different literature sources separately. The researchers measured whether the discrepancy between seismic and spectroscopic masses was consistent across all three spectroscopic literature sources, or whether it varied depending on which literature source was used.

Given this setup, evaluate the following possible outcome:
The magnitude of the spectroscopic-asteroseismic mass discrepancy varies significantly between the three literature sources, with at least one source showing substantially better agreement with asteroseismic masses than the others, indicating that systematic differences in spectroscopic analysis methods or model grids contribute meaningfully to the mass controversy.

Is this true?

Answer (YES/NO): YES